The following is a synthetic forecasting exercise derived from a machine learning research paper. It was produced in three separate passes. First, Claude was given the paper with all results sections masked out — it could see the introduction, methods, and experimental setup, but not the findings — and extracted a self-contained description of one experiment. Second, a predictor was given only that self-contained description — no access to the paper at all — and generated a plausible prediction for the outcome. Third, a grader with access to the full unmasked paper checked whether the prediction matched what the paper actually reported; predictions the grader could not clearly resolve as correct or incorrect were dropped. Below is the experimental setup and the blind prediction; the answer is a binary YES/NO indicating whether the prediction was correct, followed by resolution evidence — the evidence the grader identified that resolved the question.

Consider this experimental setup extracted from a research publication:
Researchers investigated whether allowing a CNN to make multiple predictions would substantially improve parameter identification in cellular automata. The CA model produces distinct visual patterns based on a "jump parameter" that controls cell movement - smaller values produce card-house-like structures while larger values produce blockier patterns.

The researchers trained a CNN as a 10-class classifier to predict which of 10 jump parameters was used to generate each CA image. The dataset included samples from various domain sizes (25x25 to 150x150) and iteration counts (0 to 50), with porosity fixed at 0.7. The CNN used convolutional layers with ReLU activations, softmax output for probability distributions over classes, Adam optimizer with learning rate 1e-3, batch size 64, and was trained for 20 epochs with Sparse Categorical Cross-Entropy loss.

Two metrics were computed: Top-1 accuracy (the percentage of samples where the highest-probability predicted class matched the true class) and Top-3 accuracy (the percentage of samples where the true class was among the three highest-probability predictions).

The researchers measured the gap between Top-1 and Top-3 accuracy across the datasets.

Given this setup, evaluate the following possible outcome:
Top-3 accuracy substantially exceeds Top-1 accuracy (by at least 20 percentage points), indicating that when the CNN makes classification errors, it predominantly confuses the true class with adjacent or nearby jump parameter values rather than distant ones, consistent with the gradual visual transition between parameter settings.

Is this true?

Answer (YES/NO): NO